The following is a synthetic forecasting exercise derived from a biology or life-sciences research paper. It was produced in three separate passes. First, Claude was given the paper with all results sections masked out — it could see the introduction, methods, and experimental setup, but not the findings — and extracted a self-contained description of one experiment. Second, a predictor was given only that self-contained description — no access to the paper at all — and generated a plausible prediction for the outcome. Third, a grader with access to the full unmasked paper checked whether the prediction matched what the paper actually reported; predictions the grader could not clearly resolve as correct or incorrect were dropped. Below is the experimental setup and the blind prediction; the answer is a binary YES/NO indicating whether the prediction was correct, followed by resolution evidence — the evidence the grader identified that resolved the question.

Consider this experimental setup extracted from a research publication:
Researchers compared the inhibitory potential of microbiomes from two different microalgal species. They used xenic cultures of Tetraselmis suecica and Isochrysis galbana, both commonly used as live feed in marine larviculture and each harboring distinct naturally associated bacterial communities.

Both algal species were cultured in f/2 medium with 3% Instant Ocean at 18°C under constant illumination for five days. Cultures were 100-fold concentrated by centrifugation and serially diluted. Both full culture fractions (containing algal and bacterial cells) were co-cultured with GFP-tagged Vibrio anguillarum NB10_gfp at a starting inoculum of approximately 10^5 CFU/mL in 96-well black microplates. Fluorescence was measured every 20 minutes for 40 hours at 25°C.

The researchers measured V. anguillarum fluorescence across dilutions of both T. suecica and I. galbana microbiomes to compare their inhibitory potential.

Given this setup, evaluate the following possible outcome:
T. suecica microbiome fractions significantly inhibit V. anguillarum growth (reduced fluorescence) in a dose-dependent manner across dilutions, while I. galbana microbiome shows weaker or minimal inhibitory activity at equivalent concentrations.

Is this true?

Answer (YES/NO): NO